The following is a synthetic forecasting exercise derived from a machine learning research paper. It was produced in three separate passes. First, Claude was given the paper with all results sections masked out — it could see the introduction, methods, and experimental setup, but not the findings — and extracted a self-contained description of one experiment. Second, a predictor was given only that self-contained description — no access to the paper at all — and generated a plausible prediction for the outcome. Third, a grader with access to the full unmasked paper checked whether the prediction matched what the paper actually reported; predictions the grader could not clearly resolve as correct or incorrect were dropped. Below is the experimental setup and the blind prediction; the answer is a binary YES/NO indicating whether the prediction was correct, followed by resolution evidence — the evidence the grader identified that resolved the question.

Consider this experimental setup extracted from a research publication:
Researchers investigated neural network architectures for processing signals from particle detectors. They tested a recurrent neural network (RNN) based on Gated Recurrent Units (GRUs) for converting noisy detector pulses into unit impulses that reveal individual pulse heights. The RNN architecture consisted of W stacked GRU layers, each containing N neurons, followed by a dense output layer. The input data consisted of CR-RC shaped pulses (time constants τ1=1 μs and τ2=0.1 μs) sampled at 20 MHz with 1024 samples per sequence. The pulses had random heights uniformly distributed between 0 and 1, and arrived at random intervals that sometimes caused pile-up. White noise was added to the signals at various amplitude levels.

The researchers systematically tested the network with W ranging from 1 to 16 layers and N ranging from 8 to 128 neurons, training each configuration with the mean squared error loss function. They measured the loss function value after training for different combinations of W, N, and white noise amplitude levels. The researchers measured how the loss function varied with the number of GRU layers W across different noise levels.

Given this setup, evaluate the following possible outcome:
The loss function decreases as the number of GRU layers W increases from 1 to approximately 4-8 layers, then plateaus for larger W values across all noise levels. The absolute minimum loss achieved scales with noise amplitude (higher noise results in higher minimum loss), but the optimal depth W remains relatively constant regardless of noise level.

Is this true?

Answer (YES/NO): NO